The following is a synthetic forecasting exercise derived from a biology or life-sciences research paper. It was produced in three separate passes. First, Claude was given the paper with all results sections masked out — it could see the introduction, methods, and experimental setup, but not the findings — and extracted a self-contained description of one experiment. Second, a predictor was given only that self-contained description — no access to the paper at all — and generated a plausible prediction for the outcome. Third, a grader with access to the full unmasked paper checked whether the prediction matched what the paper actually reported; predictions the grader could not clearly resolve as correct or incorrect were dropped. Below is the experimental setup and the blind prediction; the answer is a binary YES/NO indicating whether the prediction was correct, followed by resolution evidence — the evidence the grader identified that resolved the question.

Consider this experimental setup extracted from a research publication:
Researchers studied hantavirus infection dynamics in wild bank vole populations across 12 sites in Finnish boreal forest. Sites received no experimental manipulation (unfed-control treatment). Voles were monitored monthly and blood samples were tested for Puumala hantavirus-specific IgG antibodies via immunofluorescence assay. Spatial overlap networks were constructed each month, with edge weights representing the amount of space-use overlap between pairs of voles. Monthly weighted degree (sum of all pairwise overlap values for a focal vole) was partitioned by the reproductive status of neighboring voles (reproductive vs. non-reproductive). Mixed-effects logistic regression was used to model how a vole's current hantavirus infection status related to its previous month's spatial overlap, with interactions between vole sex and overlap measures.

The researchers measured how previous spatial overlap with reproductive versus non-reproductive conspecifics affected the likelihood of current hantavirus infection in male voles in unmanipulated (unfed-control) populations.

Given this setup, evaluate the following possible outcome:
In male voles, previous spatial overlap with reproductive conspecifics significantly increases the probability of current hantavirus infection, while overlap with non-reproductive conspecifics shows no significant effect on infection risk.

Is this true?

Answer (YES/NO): NO